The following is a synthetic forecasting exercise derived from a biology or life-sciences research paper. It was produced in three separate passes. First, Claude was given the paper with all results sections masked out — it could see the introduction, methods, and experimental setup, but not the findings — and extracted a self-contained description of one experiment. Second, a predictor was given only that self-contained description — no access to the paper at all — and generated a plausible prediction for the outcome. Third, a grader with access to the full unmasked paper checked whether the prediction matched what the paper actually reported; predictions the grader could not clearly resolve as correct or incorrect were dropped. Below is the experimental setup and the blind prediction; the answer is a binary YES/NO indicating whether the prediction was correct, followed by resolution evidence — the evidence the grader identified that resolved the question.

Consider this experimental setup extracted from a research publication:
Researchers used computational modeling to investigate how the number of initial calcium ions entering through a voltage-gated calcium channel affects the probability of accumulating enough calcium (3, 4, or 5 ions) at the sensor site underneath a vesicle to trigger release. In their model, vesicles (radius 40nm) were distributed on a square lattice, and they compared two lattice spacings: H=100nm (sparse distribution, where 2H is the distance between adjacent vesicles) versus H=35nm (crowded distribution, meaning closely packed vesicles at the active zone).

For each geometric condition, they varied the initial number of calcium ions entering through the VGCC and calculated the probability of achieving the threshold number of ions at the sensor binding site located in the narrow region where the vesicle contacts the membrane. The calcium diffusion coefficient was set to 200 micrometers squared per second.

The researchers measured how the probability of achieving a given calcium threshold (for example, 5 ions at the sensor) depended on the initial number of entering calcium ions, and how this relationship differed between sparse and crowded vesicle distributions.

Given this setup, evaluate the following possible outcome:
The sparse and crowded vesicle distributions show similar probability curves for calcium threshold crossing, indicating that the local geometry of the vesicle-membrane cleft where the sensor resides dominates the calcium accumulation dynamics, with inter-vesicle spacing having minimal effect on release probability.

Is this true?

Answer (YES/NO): NO